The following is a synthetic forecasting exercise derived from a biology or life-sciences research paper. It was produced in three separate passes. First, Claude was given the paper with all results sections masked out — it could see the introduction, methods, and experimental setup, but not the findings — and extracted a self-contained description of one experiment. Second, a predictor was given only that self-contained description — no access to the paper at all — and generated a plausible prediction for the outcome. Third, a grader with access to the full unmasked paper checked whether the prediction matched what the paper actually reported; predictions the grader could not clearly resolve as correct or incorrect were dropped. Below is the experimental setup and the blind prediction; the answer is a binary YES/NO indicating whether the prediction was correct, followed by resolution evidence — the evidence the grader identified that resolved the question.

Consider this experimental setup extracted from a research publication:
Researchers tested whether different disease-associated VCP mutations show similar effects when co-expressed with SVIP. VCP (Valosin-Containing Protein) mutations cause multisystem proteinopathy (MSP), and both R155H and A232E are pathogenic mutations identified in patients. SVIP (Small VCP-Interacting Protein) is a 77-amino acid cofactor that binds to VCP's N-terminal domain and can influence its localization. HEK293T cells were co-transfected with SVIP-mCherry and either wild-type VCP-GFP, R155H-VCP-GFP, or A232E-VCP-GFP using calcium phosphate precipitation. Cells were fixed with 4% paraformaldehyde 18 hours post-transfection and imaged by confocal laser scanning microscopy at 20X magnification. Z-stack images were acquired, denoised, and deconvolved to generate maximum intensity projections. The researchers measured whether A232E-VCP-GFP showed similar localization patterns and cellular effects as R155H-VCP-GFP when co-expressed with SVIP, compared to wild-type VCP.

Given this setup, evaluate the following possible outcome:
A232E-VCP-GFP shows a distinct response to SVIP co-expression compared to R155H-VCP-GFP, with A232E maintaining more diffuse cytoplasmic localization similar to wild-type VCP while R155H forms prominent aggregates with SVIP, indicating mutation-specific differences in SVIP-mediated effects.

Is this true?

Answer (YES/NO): NO